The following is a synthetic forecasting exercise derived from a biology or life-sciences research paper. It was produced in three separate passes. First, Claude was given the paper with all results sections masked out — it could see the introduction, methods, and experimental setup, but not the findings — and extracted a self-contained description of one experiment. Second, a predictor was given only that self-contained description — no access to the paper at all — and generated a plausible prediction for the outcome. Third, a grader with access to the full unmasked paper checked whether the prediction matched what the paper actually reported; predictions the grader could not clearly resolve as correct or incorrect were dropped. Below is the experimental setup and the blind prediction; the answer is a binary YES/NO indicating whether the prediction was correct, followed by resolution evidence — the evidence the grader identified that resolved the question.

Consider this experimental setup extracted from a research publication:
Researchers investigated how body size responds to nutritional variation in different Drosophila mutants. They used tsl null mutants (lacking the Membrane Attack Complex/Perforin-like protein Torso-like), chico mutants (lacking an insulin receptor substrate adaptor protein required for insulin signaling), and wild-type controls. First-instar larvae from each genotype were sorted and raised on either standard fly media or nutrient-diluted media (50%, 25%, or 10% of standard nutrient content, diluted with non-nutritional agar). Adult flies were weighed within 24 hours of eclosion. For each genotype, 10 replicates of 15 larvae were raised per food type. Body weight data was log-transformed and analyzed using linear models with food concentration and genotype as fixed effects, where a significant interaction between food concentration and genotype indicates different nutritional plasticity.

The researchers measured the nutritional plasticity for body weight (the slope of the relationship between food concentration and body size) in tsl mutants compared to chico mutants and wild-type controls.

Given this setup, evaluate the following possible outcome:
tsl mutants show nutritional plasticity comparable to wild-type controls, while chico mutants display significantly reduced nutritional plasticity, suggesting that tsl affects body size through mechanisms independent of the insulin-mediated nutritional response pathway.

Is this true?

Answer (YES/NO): NO